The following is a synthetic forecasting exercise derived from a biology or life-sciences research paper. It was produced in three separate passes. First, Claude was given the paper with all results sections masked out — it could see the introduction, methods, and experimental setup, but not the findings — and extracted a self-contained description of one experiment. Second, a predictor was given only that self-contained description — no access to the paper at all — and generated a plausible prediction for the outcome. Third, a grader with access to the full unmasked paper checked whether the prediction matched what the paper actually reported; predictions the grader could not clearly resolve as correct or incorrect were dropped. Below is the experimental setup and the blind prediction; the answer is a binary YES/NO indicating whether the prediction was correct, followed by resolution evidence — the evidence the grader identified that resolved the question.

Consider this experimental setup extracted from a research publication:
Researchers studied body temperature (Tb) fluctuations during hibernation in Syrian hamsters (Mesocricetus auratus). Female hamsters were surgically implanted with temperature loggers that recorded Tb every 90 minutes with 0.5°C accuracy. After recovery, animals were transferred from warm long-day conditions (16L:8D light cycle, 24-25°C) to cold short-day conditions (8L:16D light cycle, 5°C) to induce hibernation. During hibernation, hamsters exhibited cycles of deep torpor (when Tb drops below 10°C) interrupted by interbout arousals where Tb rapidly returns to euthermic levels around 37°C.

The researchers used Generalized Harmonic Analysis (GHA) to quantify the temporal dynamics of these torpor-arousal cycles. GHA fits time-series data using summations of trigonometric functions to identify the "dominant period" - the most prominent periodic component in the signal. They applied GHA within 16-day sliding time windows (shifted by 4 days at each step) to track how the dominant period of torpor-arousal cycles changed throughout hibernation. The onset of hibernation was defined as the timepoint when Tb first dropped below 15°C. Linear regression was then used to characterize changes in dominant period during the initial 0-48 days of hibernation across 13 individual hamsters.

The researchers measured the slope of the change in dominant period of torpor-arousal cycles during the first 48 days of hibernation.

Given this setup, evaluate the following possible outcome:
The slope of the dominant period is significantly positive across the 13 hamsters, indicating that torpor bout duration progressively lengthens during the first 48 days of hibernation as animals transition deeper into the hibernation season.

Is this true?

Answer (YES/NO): NO